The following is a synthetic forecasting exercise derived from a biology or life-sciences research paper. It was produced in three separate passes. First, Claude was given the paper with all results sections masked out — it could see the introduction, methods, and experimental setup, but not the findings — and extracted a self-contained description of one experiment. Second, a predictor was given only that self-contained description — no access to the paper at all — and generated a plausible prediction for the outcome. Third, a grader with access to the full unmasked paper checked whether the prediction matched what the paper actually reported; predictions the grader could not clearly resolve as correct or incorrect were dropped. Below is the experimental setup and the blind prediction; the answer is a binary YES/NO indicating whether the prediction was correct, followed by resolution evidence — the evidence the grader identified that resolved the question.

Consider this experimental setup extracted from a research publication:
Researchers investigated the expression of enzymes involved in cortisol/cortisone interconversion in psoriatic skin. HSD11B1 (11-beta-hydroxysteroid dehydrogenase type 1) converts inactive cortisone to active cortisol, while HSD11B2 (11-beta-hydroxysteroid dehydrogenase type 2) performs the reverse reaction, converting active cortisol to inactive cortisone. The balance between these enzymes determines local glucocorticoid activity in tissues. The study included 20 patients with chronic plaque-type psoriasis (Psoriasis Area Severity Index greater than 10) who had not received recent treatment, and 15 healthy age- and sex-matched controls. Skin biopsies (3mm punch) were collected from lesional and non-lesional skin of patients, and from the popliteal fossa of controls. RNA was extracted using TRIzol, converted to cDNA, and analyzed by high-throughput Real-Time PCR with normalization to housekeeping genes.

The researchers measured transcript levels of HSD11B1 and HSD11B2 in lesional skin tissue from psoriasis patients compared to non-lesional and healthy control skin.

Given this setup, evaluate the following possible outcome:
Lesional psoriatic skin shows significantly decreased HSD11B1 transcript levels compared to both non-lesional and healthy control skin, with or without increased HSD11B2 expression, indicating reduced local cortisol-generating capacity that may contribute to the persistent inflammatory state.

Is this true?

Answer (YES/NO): YES